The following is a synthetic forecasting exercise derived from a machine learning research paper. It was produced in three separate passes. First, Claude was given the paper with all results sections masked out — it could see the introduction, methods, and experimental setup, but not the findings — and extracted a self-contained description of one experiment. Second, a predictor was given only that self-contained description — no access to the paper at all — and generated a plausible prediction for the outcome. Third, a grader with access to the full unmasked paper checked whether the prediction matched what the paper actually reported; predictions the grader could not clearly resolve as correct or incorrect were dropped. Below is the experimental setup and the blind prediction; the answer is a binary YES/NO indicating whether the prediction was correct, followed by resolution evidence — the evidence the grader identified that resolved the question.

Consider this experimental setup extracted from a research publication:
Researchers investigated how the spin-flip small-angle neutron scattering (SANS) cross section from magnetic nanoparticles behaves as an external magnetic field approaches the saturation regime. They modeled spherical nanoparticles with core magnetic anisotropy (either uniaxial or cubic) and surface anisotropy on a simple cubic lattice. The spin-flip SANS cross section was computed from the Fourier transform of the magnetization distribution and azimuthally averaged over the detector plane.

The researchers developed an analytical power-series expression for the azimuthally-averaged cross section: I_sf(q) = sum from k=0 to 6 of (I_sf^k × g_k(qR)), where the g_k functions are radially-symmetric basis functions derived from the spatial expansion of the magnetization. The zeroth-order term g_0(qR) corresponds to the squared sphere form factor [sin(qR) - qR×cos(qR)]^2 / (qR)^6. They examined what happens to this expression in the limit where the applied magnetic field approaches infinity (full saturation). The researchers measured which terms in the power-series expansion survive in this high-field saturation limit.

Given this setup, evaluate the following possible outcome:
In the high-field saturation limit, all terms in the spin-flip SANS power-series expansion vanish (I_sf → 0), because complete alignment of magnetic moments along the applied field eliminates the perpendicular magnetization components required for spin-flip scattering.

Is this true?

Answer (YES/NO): NO